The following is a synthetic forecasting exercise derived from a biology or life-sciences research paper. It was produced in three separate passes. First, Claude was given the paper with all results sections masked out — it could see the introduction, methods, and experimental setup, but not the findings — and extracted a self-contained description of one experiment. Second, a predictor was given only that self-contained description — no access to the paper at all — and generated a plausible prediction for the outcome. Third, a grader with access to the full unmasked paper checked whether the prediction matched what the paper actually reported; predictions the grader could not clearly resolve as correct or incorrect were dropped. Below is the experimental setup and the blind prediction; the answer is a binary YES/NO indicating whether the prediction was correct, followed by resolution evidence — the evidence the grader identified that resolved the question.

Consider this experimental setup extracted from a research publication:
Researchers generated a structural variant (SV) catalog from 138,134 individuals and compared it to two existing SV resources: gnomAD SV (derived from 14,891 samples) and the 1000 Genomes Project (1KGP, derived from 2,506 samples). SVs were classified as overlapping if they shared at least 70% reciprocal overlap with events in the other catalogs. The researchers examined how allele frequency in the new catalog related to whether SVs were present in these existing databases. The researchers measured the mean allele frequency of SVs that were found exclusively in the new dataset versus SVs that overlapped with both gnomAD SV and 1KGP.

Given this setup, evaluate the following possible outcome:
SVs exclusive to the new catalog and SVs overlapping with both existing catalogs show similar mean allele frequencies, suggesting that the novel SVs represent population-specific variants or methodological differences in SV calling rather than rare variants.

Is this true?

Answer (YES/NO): NO